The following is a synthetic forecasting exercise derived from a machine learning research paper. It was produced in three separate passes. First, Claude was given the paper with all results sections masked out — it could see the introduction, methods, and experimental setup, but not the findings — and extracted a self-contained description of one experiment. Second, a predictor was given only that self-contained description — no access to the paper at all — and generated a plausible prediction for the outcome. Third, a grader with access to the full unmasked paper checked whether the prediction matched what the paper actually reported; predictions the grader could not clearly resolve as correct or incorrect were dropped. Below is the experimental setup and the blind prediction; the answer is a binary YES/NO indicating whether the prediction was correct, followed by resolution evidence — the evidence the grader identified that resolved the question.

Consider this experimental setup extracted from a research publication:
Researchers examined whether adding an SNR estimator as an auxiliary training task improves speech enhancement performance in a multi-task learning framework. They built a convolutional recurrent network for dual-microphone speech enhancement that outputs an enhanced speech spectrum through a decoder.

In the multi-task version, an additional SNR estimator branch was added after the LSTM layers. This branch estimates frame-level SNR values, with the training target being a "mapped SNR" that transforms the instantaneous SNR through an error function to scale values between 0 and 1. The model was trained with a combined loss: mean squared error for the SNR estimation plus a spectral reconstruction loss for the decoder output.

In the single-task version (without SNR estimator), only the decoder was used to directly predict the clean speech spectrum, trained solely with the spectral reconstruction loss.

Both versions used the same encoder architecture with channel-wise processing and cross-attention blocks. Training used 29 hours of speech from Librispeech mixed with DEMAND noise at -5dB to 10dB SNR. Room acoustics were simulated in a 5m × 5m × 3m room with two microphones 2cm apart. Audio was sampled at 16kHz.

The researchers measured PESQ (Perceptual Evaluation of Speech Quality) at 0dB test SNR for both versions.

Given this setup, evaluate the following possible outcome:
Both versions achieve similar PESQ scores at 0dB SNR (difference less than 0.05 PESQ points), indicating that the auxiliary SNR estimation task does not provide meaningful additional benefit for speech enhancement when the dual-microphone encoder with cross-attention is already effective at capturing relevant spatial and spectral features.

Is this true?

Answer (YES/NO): NO